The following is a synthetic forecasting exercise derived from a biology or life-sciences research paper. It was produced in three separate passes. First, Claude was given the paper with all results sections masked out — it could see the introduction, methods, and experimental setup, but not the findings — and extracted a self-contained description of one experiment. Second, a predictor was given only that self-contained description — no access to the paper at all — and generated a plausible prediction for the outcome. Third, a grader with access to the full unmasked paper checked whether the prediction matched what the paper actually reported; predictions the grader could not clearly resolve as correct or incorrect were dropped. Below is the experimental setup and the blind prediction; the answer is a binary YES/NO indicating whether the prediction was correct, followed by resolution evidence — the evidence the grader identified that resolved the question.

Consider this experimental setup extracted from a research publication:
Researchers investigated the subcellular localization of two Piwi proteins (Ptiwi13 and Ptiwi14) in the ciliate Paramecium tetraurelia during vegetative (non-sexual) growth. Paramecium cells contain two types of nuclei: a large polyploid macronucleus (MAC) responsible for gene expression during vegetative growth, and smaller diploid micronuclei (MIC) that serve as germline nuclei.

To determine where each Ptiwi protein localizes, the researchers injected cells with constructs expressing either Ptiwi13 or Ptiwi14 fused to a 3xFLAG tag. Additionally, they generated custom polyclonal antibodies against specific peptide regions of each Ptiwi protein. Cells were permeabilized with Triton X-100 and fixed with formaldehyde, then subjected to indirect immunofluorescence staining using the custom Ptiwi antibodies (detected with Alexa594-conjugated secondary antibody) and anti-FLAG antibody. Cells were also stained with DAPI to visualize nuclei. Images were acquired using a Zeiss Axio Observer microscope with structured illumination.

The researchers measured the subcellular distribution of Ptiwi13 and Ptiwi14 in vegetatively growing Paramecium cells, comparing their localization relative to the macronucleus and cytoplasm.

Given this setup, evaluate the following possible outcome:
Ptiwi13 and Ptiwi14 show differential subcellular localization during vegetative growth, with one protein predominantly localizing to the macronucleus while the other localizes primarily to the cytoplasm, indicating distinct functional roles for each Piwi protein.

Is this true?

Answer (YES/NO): YES